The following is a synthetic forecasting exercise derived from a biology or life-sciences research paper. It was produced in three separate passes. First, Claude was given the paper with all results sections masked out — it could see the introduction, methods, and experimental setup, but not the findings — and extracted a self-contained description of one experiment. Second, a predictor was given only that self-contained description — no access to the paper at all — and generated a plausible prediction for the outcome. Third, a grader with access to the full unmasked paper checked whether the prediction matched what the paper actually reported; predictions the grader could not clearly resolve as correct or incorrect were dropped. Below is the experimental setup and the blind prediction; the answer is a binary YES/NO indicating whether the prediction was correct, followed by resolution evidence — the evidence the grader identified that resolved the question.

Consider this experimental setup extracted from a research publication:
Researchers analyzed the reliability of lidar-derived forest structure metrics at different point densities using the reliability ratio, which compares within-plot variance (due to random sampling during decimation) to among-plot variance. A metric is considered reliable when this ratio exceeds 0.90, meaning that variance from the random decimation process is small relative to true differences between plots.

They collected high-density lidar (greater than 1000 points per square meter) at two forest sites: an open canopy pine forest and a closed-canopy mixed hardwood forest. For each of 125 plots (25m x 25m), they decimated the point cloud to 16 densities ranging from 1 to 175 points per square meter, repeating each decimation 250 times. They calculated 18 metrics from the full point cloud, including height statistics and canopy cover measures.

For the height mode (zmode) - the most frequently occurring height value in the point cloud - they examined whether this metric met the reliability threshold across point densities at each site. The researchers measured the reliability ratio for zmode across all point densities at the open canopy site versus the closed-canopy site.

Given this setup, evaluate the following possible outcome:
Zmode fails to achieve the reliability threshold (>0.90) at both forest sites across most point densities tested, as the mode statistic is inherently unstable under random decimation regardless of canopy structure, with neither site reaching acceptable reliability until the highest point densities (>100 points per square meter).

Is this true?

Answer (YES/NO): NO